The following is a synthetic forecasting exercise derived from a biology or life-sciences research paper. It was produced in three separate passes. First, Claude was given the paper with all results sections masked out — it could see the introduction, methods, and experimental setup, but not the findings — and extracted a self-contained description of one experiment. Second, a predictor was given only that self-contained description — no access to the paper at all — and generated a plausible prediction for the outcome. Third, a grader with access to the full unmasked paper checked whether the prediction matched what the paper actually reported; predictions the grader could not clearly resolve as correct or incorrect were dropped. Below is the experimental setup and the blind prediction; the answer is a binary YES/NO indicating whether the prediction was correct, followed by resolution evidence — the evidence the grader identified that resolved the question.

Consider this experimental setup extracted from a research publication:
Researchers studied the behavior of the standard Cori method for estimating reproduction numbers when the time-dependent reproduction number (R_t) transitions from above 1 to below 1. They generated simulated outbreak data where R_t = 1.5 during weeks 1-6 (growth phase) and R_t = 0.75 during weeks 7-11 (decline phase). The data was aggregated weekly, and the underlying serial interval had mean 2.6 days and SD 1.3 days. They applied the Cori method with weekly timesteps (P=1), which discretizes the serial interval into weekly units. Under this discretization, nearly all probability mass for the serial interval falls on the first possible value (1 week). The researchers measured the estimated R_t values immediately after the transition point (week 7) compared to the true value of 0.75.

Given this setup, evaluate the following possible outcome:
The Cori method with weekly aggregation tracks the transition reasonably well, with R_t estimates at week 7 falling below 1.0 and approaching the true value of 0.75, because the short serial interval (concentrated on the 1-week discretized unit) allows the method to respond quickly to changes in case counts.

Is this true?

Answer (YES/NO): NO